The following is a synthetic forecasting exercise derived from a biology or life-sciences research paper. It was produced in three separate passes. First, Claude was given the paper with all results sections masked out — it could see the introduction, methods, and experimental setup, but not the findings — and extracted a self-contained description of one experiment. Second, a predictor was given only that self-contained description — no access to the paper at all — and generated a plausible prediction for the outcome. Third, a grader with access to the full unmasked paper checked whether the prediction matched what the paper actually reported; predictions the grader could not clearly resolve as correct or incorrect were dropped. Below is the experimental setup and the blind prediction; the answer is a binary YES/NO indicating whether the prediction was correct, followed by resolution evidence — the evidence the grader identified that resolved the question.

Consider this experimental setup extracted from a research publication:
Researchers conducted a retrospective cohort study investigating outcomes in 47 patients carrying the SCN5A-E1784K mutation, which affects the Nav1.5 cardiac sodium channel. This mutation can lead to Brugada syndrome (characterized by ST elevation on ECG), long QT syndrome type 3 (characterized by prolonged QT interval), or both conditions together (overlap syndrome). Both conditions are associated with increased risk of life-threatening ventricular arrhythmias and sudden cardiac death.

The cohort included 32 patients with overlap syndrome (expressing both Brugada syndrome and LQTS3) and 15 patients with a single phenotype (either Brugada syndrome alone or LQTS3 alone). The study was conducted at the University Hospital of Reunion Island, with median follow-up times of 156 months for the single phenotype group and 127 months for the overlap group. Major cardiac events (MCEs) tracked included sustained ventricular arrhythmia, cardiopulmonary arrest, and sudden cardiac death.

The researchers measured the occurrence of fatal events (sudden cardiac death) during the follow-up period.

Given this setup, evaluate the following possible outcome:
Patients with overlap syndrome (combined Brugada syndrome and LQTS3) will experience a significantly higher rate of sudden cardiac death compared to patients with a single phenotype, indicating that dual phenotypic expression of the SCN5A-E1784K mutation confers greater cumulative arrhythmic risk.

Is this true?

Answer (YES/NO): NO